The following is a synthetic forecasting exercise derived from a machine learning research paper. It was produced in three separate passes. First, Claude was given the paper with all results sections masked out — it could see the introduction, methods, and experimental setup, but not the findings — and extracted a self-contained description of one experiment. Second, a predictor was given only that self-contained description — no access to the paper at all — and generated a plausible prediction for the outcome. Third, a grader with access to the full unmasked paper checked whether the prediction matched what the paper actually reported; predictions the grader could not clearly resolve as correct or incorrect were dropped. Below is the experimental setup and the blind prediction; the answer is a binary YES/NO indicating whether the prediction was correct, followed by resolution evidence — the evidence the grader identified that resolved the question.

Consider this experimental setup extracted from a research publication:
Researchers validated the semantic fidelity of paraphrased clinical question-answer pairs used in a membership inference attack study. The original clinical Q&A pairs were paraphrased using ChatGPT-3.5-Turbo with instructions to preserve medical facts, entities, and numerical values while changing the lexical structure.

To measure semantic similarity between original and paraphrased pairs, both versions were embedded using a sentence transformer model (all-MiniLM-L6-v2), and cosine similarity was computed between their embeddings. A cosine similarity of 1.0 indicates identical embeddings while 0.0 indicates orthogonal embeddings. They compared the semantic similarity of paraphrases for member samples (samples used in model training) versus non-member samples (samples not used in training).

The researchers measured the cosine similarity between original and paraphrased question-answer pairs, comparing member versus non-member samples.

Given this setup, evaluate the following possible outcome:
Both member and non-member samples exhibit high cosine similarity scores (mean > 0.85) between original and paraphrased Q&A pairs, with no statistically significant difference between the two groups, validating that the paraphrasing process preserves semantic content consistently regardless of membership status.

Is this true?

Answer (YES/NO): YES